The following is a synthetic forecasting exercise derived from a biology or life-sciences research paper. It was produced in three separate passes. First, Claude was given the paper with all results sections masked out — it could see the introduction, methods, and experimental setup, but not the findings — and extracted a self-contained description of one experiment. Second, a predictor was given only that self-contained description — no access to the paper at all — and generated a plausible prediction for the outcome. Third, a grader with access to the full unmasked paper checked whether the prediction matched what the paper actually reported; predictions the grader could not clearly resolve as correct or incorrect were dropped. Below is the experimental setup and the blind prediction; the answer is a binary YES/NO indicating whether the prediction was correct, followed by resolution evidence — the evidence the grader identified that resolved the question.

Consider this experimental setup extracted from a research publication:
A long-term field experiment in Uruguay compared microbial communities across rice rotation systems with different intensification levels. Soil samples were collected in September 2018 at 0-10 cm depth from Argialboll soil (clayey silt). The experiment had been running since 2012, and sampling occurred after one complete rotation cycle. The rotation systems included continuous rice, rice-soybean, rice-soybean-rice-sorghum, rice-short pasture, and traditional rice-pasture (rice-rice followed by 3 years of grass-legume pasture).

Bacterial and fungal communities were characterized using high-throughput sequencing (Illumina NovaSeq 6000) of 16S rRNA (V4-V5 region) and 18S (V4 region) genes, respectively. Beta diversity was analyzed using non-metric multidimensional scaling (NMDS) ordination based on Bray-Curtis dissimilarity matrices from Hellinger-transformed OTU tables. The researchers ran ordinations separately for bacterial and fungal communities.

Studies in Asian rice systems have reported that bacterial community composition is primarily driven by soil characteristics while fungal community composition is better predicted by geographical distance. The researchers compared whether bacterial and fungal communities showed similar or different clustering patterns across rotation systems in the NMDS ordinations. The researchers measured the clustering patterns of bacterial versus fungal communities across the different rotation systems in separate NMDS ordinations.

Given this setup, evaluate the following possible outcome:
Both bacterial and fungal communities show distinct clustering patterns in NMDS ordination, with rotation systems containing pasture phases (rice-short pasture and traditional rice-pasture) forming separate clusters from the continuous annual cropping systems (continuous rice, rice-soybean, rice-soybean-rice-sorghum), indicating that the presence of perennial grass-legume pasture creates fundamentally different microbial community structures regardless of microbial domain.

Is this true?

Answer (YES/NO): NO